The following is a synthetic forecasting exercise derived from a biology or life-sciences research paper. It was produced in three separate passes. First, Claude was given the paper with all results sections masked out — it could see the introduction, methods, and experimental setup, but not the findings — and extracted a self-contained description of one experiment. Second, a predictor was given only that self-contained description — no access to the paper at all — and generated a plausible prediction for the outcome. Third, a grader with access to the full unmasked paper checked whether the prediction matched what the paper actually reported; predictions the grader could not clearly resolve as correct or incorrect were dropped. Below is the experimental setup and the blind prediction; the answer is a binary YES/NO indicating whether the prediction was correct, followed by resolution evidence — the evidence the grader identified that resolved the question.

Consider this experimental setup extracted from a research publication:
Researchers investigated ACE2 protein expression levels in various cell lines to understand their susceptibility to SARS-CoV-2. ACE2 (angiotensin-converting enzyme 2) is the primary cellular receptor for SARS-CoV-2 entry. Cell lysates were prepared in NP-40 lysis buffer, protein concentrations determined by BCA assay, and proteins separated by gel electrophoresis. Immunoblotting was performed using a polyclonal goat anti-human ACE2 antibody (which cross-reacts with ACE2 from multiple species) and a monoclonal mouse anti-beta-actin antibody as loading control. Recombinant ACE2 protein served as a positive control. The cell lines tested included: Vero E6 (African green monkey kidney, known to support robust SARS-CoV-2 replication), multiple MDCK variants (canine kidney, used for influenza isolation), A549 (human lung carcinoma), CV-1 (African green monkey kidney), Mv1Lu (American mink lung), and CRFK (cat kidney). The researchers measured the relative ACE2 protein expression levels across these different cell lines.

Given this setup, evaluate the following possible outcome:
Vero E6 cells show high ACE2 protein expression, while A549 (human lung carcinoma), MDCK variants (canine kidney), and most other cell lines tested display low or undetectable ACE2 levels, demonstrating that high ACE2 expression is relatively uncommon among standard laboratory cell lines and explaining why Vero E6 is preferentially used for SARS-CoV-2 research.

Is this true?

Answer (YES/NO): YES